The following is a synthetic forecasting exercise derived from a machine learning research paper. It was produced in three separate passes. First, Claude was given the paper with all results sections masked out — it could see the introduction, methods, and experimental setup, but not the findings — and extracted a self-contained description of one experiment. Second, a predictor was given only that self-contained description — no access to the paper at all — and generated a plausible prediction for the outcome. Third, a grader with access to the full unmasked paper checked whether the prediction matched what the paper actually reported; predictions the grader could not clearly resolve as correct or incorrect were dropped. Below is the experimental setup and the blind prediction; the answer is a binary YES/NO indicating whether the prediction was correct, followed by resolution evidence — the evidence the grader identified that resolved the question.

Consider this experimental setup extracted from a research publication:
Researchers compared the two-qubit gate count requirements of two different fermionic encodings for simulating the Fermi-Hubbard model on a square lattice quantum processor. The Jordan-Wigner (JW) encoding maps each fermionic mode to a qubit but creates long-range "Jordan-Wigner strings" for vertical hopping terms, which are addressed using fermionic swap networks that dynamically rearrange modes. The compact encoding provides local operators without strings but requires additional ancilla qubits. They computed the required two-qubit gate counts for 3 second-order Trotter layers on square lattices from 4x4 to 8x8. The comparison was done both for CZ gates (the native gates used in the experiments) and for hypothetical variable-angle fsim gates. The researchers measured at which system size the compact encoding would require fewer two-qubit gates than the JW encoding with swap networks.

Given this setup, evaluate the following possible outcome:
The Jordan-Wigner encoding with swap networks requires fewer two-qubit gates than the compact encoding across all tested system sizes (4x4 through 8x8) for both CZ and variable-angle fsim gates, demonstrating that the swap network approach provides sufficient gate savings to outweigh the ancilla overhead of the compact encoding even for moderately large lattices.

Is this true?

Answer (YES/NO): NO